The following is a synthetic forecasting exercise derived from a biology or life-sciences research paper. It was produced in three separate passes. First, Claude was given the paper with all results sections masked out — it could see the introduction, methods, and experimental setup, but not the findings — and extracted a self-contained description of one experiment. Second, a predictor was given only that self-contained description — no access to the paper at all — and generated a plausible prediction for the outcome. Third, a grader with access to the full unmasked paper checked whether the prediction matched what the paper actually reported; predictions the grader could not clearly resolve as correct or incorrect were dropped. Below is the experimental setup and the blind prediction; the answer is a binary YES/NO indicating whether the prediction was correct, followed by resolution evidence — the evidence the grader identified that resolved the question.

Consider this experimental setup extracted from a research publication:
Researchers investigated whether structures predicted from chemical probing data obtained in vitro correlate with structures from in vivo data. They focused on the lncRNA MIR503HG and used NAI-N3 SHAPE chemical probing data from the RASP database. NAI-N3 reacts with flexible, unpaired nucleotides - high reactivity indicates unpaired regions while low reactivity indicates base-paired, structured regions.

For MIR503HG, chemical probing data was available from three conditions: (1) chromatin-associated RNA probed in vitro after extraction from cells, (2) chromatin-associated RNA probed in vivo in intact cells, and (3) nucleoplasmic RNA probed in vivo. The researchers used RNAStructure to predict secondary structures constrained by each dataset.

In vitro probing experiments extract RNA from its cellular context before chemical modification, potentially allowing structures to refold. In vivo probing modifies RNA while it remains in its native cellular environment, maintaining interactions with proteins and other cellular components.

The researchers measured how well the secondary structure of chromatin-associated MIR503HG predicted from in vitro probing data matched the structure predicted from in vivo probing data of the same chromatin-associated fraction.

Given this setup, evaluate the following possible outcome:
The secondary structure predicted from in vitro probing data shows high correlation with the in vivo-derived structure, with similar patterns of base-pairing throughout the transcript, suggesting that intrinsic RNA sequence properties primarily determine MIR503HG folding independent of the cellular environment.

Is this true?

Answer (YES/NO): NO